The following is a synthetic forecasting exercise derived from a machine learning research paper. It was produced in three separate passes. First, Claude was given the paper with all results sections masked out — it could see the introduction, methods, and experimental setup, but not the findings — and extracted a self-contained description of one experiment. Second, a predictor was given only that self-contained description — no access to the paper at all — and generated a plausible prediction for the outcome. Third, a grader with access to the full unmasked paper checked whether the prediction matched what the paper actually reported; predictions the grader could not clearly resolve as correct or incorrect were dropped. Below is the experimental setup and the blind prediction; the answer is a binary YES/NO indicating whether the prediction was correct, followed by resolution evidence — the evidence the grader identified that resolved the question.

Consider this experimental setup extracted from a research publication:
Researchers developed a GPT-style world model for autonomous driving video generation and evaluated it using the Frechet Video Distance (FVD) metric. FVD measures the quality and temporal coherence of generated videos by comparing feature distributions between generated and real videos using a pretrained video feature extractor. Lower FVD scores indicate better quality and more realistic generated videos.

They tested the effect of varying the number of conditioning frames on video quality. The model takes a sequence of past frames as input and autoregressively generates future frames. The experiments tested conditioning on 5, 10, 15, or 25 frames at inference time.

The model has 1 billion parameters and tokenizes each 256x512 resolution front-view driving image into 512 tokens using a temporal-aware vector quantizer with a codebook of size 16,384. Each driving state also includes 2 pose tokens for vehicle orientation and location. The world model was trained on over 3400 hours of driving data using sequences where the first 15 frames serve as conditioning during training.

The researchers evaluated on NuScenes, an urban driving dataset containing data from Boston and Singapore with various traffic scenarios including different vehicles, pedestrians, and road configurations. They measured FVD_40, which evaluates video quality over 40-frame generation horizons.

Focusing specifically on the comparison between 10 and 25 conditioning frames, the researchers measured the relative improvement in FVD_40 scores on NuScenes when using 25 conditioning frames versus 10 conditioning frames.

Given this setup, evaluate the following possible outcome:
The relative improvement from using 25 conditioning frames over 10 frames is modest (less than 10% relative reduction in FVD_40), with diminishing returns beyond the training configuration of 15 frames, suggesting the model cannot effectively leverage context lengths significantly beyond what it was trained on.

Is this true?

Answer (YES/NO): NO